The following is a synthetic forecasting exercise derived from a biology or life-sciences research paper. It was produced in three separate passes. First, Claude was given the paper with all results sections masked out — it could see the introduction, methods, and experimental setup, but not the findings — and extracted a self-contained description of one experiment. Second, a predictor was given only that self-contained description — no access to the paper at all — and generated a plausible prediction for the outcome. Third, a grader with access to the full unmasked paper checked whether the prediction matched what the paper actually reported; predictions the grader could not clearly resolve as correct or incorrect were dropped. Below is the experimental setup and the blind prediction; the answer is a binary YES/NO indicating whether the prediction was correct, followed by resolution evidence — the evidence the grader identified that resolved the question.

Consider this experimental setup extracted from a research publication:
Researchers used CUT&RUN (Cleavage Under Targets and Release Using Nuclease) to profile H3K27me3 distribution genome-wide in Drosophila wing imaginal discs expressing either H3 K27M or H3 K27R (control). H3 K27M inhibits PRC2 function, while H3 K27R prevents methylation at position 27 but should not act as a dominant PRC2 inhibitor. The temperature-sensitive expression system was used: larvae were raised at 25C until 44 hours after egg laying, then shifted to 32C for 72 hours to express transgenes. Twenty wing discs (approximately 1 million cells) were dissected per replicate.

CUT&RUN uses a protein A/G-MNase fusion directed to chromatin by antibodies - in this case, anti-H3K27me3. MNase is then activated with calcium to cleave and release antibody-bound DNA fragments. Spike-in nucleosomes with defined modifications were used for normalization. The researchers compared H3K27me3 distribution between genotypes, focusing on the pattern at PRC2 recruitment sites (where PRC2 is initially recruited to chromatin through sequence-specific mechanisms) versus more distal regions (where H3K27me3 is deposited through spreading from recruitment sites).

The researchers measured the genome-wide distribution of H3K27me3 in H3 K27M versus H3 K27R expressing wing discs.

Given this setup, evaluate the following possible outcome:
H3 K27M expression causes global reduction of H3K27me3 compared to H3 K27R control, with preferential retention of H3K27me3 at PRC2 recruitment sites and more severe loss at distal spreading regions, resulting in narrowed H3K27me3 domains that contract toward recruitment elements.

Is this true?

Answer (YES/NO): YES